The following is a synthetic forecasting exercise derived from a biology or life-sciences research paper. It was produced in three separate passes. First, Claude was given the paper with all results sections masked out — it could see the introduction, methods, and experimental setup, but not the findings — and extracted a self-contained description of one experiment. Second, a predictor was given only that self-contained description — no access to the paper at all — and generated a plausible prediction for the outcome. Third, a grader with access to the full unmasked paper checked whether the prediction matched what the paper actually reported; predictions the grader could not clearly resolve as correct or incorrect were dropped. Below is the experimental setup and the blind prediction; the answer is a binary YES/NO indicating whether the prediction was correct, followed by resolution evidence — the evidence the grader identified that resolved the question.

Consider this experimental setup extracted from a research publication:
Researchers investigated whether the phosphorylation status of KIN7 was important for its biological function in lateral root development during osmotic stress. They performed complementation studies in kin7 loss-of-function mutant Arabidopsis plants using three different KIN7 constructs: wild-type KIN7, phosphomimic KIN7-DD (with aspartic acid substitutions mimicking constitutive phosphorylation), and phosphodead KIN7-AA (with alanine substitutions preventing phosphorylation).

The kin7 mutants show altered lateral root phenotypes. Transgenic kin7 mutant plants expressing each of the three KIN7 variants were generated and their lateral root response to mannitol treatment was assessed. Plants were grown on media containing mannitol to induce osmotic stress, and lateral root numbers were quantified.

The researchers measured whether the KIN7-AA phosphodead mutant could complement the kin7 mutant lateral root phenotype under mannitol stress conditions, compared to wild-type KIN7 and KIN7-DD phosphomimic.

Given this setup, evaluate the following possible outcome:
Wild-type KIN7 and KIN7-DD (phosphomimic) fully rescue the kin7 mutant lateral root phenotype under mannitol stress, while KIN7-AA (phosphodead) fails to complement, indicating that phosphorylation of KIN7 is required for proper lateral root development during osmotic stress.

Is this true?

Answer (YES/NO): YES